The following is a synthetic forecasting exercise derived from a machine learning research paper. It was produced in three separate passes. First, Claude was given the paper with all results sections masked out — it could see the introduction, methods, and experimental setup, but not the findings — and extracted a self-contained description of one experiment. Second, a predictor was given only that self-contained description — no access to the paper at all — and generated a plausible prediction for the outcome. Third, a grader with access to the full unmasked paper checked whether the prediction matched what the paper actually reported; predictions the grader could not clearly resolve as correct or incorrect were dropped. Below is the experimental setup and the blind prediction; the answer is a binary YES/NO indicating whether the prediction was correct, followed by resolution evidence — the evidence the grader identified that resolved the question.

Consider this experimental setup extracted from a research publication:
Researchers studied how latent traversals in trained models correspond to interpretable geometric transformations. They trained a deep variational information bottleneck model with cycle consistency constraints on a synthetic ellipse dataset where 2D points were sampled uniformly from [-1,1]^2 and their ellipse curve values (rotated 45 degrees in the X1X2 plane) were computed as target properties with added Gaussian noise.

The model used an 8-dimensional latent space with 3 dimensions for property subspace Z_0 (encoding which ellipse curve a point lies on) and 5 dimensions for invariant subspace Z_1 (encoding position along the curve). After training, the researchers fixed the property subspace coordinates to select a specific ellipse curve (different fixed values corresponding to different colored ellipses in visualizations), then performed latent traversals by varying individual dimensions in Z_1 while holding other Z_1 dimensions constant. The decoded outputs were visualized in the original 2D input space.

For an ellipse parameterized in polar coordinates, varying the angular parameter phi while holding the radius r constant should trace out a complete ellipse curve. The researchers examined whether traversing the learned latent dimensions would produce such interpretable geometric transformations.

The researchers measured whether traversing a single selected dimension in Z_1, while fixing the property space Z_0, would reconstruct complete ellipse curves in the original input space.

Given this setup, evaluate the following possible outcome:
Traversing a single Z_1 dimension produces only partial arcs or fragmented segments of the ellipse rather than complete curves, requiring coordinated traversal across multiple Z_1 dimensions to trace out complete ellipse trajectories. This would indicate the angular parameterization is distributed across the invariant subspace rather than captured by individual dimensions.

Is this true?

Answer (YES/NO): NO